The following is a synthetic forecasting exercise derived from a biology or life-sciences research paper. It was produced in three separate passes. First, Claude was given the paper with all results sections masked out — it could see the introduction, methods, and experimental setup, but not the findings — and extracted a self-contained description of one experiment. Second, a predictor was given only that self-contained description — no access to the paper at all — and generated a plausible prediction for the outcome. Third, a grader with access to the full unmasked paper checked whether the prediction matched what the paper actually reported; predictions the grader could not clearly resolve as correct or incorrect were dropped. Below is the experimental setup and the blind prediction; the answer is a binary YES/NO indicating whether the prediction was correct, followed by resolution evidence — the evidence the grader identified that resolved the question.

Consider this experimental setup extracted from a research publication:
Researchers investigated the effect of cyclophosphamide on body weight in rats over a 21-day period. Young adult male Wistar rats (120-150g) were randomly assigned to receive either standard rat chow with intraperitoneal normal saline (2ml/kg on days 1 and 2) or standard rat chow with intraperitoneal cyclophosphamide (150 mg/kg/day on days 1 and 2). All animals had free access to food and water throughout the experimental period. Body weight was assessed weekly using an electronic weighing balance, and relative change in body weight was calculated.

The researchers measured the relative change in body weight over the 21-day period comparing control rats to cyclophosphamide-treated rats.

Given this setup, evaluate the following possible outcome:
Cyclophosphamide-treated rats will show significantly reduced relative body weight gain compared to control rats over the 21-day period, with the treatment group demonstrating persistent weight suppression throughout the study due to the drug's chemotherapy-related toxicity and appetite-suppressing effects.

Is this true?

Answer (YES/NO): YES